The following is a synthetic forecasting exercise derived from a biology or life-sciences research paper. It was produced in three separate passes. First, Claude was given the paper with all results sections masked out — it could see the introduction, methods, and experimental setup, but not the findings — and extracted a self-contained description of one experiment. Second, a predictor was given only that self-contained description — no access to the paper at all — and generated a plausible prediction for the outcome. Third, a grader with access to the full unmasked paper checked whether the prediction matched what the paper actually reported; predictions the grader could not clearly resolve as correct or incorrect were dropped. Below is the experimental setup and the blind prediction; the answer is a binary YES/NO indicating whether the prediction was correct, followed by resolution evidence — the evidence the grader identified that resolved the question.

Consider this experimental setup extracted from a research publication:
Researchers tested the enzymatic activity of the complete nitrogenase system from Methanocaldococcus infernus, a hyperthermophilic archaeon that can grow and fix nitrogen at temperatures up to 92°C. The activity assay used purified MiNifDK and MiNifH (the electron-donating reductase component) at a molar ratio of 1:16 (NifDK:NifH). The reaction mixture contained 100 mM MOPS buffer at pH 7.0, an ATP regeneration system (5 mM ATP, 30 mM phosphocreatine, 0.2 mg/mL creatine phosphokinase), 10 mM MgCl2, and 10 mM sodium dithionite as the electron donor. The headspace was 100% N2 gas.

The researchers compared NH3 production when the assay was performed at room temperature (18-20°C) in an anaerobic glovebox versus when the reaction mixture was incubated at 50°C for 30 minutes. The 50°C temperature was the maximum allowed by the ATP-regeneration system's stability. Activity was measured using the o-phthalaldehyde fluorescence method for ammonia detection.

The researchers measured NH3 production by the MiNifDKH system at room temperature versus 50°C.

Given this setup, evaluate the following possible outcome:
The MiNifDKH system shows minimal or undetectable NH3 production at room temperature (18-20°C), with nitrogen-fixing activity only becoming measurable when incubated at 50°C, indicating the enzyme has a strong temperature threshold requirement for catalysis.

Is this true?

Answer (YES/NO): YES